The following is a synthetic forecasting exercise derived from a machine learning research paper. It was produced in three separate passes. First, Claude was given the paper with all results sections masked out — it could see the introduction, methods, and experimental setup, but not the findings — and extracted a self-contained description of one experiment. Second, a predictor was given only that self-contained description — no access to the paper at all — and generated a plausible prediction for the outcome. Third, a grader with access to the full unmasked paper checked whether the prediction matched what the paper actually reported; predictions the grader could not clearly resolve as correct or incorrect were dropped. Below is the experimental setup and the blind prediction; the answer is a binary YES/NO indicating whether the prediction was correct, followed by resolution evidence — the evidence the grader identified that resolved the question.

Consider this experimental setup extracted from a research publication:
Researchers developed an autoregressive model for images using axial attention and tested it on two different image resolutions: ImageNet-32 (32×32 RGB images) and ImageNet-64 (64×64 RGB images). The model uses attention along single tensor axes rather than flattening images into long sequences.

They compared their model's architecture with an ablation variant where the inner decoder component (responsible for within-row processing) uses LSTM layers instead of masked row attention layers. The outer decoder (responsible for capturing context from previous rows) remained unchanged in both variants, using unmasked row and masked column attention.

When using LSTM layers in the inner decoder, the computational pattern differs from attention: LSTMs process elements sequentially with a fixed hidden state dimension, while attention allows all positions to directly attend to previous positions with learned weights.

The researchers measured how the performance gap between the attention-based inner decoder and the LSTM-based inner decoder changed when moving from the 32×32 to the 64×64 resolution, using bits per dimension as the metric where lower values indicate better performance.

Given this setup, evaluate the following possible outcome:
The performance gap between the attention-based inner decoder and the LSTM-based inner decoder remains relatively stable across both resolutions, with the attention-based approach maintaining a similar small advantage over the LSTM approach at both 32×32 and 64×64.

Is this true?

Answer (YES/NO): NO